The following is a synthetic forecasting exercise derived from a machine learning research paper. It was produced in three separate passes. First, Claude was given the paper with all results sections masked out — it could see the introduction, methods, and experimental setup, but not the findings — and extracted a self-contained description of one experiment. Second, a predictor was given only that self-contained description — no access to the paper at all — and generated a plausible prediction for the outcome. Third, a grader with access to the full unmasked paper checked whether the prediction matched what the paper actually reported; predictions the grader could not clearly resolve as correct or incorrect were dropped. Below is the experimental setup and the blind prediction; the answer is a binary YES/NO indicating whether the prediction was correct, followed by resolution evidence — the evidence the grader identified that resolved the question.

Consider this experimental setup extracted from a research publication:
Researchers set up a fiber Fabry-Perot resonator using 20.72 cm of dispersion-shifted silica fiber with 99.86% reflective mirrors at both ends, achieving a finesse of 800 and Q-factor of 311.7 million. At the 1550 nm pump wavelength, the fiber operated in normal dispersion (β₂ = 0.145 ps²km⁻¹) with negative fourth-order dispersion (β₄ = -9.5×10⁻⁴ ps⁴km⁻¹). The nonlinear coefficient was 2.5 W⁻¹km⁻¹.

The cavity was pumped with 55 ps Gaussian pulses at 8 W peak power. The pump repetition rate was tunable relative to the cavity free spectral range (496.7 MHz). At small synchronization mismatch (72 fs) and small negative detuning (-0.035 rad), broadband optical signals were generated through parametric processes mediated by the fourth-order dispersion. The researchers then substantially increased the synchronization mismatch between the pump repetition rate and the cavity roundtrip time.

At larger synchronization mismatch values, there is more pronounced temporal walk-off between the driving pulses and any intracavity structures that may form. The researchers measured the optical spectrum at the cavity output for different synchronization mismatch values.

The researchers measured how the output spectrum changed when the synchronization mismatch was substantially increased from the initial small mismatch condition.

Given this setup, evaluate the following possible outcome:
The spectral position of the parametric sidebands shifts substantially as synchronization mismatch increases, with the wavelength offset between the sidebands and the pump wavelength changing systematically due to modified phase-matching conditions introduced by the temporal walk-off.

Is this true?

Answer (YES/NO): NO